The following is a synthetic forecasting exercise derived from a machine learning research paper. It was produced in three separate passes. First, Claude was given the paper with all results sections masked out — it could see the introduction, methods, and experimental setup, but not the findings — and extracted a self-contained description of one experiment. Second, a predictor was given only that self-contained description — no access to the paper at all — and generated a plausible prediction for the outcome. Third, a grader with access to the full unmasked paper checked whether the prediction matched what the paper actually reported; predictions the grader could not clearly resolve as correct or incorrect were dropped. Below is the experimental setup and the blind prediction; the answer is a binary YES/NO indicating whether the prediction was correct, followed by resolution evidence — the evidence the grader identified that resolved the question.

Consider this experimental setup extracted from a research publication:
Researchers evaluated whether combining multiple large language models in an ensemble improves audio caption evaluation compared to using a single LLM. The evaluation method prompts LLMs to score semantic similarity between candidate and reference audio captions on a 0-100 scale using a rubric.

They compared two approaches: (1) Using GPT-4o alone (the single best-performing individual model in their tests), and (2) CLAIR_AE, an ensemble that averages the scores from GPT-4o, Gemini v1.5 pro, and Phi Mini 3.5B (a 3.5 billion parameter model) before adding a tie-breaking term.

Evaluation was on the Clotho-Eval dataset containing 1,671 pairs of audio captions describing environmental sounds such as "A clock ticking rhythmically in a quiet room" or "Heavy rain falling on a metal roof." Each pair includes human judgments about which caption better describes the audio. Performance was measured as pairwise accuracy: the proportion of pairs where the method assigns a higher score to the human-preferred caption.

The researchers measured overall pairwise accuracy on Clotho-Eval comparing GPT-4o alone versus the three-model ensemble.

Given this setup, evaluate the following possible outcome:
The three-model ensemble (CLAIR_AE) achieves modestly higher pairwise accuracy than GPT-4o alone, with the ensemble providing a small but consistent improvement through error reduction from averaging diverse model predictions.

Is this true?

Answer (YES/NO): NO